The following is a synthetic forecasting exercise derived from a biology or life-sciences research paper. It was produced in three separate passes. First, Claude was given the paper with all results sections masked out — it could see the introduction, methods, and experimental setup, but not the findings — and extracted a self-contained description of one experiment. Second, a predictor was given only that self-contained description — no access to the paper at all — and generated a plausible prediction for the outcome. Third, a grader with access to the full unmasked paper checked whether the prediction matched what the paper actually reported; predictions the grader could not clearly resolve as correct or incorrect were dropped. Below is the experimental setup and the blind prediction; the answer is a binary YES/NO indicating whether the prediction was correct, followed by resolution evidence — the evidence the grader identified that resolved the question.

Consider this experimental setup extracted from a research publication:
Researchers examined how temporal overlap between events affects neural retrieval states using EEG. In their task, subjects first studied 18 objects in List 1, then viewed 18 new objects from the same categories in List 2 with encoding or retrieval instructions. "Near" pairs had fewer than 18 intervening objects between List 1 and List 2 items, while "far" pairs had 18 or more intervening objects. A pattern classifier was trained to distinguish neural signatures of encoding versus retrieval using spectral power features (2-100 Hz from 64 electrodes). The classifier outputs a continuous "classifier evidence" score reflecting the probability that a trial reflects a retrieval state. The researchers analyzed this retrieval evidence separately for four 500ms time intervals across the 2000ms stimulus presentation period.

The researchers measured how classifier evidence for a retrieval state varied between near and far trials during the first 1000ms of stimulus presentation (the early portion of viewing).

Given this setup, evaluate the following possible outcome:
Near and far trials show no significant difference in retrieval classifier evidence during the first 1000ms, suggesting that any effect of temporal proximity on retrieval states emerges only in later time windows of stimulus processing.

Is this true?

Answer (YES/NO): NO